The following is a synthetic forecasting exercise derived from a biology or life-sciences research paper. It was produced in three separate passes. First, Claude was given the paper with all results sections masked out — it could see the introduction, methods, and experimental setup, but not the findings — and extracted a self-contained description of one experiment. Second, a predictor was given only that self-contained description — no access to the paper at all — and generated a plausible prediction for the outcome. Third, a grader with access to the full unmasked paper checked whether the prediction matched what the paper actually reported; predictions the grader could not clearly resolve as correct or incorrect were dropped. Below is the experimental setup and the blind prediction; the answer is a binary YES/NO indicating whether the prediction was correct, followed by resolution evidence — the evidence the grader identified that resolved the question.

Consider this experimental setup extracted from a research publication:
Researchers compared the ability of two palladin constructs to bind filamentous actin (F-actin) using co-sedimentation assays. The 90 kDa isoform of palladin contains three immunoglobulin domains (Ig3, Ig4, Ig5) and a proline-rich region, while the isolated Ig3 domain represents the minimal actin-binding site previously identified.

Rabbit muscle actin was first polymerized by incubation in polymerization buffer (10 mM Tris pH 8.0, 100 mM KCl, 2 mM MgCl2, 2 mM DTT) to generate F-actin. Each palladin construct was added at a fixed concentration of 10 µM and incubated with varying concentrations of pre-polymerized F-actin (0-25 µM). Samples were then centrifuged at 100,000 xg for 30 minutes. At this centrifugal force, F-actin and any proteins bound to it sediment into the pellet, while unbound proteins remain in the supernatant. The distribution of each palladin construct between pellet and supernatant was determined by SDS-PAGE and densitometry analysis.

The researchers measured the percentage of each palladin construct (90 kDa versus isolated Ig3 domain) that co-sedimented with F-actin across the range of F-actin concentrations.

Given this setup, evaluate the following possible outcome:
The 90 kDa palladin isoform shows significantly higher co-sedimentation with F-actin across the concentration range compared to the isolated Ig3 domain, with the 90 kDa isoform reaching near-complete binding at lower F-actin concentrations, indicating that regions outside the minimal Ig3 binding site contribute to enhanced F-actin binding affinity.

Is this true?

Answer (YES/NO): NO